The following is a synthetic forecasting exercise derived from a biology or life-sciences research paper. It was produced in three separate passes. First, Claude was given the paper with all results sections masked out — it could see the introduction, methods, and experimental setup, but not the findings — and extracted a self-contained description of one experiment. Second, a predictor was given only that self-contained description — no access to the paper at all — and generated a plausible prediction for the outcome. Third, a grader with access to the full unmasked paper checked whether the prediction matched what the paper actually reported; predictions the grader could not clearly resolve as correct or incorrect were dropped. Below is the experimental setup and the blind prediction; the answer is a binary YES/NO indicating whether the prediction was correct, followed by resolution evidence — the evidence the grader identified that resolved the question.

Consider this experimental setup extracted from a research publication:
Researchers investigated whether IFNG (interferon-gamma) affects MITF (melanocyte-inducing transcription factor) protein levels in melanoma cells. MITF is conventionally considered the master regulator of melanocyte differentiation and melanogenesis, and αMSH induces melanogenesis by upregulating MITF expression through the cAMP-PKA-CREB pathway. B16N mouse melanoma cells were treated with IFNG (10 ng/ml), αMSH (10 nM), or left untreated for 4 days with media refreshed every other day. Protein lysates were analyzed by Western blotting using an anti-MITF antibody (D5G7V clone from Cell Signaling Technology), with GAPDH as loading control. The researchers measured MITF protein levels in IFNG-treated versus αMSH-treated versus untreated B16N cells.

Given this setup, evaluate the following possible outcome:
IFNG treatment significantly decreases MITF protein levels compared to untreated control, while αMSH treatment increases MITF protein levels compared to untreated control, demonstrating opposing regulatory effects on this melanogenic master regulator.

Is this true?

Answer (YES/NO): NO